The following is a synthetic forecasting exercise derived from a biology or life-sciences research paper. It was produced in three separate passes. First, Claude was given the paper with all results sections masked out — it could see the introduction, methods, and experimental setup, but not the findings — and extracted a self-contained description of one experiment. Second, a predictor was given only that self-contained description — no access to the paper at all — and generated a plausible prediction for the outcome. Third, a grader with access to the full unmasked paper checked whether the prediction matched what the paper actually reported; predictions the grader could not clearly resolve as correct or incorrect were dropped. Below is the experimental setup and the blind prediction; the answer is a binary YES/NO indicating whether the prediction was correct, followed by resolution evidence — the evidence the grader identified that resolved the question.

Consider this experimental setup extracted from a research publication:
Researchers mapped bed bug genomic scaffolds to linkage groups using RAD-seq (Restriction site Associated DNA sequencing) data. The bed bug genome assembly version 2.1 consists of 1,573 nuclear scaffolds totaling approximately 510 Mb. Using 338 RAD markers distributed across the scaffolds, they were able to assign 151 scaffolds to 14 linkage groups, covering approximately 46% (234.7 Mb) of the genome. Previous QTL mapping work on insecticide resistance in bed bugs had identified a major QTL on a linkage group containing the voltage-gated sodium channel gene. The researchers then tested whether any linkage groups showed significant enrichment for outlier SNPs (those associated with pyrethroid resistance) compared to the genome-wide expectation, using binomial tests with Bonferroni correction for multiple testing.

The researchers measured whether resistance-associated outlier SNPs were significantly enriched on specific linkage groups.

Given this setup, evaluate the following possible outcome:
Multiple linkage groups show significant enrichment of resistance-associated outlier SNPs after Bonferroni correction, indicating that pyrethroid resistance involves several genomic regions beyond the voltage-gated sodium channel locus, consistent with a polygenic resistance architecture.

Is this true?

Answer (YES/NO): YES